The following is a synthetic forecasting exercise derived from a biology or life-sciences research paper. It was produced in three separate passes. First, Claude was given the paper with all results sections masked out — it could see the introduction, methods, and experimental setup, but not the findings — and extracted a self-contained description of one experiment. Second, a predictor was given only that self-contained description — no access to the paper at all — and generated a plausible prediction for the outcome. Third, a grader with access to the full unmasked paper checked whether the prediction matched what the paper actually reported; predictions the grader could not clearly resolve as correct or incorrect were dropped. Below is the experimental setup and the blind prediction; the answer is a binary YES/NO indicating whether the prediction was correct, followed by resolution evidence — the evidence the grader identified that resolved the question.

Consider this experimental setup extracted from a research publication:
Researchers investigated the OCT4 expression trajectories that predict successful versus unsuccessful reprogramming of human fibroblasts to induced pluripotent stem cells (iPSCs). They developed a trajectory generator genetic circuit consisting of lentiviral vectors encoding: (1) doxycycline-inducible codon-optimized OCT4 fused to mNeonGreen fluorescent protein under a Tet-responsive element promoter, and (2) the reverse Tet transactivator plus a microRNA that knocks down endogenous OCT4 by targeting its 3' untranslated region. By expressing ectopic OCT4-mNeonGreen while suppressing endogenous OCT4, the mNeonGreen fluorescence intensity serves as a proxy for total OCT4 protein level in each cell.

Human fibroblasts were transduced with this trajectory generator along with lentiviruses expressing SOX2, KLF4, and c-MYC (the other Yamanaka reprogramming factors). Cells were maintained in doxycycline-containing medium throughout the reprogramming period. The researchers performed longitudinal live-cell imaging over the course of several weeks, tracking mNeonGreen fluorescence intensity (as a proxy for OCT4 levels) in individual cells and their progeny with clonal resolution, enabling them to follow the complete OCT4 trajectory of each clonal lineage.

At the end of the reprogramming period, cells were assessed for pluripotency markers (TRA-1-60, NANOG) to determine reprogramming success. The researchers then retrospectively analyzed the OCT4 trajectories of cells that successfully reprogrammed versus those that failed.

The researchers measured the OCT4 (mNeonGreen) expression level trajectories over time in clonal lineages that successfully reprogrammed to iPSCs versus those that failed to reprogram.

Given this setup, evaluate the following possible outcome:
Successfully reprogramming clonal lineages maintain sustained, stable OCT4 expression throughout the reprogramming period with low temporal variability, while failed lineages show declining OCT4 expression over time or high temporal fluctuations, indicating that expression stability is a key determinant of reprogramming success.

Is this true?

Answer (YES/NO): YES